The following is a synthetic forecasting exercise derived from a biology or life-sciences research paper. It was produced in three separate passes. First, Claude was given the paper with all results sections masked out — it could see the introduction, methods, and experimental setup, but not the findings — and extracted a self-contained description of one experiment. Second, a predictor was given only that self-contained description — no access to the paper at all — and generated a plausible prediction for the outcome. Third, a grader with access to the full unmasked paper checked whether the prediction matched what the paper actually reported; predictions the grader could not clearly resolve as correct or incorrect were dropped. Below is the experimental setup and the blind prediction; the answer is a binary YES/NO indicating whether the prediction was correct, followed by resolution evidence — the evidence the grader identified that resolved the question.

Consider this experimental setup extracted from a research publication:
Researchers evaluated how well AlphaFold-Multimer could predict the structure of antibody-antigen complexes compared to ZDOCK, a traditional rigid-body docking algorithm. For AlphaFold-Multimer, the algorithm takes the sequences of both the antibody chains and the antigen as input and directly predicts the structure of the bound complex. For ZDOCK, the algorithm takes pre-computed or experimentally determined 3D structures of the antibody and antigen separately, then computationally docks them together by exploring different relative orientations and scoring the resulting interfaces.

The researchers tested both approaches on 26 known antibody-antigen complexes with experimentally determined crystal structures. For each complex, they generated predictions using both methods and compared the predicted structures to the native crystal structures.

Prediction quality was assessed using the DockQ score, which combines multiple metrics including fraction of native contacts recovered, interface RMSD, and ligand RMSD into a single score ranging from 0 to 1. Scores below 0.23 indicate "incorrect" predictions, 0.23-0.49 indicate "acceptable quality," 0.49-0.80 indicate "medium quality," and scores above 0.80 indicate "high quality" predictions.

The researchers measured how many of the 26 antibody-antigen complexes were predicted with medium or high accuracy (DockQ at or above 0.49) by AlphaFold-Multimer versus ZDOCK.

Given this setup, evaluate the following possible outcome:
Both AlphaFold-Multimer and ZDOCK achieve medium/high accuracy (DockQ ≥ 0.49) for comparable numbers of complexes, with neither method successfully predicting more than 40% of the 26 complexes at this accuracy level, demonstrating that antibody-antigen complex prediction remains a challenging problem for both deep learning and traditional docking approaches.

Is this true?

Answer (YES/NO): NO